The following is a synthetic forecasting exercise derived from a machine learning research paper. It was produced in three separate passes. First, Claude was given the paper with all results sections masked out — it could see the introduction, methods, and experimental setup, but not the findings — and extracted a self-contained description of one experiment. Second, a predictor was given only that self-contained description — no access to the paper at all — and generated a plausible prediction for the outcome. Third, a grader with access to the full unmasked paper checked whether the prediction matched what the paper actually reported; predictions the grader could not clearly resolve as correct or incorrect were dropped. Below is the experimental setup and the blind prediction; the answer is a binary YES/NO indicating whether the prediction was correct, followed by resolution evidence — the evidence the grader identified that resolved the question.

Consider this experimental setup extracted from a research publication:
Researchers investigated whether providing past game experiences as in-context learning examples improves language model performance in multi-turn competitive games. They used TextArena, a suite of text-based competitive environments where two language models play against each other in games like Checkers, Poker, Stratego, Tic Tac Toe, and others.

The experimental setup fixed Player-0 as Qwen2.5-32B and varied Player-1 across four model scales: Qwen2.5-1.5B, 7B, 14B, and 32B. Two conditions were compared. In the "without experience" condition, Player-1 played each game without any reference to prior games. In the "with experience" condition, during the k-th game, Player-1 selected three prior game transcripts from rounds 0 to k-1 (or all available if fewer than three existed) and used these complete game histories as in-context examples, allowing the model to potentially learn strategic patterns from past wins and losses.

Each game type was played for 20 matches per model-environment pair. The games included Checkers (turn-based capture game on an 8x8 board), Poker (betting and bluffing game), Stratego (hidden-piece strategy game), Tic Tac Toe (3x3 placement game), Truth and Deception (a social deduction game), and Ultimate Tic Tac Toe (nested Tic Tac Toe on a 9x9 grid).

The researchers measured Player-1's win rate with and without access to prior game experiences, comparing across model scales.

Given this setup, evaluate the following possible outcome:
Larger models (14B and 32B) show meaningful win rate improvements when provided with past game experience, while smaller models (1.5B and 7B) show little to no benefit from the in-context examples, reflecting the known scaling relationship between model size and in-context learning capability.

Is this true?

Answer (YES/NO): NO